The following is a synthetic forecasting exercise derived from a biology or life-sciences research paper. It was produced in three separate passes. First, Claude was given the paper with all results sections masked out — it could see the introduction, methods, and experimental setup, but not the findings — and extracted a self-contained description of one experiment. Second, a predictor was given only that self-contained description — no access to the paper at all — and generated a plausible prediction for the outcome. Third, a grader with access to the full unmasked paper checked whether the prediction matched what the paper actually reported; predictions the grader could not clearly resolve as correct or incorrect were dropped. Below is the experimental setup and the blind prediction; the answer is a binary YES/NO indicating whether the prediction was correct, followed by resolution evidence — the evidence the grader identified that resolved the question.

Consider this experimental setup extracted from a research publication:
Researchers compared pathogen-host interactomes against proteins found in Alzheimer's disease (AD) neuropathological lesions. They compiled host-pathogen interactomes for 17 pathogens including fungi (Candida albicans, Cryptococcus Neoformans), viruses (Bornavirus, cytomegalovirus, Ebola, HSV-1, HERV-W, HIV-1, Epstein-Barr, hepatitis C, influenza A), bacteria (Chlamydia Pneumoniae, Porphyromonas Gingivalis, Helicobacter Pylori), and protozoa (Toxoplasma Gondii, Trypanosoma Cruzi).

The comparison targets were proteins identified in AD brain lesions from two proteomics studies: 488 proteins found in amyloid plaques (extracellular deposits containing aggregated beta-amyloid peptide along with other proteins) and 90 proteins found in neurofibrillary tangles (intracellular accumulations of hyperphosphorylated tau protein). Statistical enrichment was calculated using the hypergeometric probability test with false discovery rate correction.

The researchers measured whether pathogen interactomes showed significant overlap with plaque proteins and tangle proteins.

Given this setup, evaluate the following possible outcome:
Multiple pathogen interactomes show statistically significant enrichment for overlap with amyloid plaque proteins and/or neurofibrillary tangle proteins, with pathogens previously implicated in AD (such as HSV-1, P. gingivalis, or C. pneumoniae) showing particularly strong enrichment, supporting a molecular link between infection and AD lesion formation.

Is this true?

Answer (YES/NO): NO